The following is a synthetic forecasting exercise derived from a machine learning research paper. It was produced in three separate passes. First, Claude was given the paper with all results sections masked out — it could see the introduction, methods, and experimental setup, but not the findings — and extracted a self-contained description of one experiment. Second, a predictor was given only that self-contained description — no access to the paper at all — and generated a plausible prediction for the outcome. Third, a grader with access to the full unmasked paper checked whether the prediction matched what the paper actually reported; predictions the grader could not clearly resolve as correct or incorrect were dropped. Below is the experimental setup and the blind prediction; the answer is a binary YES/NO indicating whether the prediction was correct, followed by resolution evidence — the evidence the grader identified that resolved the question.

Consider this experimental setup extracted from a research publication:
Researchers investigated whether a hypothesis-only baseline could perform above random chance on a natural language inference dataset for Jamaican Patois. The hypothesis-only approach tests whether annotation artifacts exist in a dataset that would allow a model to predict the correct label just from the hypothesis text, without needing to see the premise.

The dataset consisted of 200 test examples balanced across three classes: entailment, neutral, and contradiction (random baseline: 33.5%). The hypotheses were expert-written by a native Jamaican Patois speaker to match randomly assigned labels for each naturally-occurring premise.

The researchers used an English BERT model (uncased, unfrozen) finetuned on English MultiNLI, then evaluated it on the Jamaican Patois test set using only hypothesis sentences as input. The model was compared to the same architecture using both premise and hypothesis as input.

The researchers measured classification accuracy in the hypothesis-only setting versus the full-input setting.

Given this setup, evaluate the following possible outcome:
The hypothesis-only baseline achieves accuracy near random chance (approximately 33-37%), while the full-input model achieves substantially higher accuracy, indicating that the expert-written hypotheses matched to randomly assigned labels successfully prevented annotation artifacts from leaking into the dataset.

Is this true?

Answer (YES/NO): NO